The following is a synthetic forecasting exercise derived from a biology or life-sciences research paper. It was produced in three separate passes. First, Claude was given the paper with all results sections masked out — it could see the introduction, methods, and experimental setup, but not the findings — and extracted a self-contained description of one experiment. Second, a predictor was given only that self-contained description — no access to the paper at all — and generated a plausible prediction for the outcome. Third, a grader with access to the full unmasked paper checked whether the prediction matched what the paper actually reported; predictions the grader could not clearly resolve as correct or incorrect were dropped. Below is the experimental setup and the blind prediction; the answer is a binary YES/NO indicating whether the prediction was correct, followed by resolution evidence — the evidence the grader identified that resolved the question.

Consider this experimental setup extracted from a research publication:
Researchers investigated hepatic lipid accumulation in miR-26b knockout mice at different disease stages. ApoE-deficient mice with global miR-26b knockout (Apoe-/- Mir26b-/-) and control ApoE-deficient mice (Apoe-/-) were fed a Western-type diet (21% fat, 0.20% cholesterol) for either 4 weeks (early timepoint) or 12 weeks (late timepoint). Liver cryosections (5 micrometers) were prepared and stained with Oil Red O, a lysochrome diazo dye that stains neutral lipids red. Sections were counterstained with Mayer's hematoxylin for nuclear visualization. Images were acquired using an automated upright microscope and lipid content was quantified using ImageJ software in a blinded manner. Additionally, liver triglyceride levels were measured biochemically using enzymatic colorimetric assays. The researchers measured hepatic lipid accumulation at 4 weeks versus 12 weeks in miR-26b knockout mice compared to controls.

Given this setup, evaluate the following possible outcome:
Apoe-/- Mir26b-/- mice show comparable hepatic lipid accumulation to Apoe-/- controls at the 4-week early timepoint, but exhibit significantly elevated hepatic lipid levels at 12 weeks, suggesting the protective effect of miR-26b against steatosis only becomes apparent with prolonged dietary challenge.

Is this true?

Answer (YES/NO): NO